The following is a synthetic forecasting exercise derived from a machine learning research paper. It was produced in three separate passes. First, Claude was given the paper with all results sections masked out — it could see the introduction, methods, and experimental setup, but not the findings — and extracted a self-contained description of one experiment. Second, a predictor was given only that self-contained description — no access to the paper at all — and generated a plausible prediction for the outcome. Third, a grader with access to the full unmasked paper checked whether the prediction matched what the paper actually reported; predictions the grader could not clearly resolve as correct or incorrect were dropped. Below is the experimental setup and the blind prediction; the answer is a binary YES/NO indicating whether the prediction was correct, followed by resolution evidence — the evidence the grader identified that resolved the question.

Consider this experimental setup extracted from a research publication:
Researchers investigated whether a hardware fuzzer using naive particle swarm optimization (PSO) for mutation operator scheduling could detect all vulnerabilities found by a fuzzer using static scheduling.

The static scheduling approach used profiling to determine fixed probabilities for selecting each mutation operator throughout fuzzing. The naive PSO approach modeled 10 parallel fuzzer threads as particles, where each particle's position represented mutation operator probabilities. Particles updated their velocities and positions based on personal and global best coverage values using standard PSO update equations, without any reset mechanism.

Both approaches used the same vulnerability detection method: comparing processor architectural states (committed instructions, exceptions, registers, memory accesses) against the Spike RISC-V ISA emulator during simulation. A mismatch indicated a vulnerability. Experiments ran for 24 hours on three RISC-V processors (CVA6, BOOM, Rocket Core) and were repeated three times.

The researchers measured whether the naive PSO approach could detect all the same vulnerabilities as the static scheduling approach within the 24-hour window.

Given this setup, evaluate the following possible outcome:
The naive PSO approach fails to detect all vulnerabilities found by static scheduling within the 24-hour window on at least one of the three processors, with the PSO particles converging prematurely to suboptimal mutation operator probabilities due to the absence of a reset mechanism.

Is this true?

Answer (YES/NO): YES